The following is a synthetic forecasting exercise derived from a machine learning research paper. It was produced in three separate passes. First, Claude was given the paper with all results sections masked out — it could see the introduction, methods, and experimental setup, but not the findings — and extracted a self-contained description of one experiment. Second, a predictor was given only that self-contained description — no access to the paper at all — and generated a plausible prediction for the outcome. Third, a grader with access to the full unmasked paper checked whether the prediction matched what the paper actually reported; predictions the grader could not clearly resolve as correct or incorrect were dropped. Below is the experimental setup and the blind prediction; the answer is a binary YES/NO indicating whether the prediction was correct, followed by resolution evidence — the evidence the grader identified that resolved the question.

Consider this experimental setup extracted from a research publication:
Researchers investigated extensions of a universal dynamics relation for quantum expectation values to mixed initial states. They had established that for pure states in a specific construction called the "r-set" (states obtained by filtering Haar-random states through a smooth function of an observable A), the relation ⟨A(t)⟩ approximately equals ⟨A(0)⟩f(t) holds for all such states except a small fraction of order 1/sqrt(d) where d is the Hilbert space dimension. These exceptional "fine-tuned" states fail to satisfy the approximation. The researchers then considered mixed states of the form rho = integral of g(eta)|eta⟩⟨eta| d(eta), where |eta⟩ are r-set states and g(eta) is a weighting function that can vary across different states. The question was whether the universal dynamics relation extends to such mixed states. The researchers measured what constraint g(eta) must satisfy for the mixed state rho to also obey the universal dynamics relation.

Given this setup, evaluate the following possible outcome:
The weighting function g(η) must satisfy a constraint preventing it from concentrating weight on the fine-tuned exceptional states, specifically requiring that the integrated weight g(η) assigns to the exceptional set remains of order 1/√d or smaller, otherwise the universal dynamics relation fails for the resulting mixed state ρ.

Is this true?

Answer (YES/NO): NO